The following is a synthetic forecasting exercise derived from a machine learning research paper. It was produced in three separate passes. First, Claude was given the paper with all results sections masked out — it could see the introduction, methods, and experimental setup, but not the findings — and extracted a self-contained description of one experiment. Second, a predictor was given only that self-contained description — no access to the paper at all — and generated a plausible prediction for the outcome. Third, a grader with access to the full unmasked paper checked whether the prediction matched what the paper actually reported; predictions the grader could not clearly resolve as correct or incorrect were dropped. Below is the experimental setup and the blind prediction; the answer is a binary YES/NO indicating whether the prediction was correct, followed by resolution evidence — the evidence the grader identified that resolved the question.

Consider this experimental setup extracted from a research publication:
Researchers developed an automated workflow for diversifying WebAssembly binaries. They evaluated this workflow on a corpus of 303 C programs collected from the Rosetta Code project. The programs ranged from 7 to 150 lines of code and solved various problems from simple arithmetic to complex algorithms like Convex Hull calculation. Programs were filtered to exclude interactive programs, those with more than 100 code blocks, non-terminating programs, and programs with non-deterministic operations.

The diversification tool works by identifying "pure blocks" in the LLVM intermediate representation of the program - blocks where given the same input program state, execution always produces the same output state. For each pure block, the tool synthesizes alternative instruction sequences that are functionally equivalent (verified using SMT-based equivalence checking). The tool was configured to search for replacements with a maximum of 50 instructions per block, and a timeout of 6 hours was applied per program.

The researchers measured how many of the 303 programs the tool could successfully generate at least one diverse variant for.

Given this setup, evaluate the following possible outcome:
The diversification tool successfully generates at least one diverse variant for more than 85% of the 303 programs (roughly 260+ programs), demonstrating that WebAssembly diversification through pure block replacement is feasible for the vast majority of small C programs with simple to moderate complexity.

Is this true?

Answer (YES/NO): NO